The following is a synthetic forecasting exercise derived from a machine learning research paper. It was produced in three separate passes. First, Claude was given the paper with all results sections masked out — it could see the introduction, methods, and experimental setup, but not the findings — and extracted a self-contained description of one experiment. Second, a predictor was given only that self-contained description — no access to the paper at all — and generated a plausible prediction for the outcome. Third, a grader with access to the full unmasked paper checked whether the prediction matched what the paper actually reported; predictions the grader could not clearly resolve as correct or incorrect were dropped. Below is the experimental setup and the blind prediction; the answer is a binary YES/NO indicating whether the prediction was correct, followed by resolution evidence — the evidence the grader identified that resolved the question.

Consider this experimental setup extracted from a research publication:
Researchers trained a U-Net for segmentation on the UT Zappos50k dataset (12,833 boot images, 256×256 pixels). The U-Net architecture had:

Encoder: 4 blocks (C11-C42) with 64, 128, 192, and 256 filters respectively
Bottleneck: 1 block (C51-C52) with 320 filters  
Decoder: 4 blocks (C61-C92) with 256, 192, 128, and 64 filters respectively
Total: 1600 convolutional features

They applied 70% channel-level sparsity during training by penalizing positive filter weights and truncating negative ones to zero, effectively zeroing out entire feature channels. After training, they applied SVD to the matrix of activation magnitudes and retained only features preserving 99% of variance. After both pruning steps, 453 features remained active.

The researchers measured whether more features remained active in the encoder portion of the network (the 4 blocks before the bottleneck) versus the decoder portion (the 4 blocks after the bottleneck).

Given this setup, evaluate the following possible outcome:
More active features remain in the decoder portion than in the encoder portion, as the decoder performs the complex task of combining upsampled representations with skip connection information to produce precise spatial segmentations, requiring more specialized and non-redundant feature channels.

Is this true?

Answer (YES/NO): YES